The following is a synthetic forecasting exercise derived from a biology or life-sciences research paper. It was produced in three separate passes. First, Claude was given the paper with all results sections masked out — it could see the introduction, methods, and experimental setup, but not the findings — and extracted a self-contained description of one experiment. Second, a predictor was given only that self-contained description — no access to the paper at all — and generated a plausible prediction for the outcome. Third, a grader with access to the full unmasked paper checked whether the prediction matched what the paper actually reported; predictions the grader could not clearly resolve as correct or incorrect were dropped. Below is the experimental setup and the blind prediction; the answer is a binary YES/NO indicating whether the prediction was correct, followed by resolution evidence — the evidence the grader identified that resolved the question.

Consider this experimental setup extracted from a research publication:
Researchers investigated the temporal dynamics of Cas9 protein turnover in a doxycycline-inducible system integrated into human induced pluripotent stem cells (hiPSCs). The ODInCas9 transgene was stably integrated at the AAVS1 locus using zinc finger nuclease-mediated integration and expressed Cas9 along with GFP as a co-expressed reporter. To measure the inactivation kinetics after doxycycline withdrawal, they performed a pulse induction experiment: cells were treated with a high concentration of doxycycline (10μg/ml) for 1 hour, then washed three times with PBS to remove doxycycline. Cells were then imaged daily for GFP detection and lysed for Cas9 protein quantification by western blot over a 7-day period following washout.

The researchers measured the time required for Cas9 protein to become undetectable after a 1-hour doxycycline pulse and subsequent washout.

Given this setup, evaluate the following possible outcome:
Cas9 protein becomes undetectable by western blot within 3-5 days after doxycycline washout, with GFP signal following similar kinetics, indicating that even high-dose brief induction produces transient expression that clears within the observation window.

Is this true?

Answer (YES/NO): YES